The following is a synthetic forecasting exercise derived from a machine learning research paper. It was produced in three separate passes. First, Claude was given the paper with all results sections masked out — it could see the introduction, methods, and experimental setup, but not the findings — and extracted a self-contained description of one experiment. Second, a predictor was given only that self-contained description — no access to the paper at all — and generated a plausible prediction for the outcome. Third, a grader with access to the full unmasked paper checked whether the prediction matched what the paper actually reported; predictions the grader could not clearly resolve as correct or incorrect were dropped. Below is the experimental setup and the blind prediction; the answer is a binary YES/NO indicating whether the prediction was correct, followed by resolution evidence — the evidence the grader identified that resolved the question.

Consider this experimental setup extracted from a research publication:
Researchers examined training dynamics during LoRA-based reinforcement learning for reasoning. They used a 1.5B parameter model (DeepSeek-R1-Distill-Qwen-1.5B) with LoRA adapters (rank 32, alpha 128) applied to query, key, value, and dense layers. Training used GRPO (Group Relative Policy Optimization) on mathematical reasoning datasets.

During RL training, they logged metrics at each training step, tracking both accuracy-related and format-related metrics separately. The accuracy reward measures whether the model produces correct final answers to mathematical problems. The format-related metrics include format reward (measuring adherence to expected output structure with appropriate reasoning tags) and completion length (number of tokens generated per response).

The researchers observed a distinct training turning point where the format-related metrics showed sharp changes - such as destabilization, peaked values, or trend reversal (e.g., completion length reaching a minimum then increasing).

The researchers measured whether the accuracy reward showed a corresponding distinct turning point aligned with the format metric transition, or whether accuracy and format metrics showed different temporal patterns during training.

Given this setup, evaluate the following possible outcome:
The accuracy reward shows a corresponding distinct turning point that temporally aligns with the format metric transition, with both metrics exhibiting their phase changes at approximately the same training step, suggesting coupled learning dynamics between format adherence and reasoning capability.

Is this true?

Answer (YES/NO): NO